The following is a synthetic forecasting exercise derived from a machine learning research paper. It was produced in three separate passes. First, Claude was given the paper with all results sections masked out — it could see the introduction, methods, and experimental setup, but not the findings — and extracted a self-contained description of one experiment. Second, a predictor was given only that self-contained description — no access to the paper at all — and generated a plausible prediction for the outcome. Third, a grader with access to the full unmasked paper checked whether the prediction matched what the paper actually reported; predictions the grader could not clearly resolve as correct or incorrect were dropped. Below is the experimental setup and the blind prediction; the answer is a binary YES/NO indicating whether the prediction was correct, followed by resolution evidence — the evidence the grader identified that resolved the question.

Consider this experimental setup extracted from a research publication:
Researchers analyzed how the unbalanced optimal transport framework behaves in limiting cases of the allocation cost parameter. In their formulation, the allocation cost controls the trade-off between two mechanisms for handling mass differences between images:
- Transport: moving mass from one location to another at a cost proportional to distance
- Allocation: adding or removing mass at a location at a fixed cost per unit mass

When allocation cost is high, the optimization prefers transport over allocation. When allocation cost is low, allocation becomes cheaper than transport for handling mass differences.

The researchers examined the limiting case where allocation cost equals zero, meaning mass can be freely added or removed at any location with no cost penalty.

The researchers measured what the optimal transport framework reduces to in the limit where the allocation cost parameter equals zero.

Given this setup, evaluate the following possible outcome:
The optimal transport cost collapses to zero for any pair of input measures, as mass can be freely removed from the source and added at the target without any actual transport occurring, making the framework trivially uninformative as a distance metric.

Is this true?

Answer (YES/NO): NO